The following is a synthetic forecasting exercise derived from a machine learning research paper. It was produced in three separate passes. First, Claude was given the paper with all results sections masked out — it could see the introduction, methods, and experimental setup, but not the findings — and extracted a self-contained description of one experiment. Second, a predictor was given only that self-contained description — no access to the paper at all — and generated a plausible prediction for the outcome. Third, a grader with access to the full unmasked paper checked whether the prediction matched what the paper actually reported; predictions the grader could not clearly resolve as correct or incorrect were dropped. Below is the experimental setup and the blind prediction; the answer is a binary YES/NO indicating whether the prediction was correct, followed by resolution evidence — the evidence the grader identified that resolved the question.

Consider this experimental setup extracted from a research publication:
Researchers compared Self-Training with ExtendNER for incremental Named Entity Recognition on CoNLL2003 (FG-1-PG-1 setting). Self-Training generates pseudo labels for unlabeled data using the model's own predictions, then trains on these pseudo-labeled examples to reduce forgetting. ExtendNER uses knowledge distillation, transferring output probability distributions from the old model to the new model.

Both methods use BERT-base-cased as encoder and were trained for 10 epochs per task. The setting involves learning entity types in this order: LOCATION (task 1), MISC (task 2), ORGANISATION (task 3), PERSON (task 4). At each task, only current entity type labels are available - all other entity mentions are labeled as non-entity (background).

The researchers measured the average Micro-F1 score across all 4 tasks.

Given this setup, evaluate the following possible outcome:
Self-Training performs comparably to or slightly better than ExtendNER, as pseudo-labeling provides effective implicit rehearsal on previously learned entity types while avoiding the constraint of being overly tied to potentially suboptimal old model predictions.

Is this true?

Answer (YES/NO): YES